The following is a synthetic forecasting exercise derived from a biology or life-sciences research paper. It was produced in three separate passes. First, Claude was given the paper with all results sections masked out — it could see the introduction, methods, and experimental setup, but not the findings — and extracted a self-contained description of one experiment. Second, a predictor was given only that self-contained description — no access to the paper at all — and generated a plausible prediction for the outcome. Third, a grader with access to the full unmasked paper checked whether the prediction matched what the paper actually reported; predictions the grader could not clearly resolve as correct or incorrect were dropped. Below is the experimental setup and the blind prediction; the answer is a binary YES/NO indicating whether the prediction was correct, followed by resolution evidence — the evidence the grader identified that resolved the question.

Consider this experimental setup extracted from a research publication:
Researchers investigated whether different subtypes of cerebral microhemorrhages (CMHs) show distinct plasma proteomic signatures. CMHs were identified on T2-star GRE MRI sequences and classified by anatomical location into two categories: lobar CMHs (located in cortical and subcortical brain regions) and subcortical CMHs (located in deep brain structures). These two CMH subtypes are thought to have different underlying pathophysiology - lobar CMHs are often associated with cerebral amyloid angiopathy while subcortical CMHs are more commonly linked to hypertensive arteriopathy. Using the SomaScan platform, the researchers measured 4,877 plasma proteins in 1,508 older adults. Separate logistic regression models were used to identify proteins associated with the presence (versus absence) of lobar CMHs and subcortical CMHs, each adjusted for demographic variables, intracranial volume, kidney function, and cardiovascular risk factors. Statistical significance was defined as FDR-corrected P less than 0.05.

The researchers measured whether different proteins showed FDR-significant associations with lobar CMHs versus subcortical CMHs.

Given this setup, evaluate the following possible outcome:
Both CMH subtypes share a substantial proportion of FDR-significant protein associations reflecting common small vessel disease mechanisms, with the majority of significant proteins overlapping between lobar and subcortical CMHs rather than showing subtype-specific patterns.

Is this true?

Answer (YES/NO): NO